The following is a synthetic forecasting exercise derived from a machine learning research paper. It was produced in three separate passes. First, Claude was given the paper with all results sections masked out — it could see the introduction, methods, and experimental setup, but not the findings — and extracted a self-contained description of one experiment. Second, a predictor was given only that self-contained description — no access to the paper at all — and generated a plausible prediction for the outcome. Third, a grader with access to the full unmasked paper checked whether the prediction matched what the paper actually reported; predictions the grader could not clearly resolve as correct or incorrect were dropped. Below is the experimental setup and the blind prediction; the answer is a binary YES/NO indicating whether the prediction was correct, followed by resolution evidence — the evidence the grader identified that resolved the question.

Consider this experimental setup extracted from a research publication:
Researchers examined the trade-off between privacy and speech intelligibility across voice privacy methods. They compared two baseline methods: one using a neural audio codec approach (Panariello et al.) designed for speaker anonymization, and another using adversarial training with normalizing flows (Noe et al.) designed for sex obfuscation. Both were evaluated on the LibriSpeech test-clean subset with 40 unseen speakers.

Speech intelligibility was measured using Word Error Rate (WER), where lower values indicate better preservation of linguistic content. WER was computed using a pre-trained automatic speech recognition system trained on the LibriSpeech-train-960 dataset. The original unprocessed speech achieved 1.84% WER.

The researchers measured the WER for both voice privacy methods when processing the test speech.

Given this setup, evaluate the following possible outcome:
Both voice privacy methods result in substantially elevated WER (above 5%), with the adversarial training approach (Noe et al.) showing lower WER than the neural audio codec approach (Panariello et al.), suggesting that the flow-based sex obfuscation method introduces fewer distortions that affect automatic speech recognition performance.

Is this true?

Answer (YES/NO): NO